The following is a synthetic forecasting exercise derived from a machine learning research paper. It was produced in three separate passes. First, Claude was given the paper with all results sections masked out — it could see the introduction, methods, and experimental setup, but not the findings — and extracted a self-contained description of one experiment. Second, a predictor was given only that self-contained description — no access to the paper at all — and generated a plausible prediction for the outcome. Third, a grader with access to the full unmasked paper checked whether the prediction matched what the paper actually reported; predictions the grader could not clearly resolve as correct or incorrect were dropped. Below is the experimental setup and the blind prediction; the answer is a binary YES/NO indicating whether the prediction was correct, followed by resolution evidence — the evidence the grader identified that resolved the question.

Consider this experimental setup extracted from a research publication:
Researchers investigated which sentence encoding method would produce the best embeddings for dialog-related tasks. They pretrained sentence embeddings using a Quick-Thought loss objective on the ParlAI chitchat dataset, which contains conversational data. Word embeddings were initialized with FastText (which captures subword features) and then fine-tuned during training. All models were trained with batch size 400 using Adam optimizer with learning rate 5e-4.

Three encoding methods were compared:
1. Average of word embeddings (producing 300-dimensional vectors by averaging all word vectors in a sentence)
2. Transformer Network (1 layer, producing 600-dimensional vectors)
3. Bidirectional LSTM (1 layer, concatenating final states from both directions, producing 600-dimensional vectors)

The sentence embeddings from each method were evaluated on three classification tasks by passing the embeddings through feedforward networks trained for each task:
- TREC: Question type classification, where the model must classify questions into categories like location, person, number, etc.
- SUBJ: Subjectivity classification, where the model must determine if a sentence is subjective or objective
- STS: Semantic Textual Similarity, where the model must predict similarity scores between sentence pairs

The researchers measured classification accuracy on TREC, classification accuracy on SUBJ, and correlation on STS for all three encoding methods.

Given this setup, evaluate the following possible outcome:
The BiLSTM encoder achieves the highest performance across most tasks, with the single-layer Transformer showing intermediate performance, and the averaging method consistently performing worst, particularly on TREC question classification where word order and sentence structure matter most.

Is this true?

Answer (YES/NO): NO